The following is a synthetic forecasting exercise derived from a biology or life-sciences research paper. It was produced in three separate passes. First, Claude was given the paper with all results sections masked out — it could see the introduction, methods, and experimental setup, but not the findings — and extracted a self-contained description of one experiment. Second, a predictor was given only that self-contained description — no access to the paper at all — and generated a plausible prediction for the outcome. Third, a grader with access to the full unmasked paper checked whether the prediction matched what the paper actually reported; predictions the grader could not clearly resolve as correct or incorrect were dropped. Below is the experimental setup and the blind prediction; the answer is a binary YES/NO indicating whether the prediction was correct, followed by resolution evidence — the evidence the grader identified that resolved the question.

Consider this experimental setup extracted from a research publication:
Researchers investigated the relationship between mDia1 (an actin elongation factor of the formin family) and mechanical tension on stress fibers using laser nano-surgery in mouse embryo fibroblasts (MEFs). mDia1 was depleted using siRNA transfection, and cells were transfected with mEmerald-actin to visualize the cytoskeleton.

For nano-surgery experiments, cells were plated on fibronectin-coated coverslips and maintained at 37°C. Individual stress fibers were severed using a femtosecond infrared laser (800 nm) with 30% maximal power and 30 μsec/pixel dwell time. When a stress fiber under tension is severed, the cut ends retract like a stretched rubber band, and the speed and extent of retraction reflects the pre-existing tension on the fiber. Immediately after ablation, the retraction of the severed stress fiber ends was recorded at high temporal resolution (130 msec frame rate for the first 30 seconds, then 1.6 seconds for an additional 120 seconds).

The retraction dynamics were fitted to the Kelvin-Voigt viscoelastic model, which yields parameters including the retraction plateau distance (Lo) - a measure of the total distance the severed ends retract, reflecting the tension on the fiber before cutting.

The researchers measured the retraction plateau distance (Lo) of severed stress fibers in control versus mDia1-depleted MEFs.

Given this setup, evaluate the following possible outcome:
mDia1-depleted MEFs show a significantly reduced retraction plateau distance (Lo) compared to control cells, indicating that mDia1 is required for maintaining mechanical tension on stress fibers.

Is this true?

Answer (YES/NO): NO